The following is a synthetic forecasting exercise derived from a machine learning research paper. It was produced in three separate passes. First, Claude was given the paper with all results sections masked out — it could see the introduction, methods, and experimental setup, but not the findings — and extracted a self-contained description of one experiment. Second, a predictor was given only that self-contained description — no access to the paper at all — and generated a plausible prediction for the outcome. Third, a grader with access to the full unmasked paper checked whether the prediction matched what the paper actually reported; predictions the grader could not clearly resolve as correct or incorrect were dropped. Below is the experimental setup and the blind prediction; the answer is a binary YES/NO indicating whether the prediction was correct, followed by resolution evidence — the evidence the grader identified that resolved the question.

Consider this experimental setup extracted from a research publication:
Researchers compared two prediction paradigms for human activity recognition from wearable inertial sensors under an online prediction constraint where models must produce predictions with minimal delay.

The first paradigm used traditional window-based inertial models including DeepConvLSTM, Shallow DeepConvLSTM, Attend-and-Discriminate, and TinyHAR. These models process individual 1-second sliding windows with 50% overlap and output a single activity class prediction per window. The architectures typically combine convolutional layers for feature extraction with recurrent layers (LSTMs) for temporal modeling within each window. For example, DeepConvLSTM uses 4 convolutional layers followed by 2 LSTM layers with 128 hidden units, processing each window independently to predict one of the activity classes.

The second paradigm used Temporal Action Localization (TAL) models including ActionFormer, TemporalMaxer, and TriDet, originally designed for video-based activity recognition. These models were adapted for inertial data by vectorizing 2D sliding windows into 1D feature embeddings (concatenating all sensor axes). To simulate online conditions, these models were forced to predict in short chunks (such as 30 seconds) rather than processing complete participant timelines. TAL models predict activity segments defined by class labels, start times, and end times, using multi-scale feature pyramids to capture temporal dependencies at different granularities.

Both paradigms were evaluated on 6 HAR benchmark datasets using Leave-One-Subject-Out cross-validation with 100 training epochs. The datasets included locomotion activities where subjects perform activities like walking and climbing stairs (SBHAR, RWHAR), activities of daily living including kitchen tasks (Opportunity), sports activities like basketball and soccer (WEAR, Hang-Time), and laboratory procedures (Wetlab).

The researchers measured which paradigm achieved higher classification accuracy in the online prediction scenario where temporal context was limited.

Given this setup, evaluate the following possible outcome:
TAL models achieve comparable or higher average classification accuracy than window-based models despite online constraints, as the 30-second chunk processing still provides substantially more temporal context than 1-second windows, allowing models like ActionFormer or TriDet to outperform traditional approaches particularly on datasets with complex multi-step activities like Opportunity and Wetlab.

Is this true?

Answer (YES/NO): NO